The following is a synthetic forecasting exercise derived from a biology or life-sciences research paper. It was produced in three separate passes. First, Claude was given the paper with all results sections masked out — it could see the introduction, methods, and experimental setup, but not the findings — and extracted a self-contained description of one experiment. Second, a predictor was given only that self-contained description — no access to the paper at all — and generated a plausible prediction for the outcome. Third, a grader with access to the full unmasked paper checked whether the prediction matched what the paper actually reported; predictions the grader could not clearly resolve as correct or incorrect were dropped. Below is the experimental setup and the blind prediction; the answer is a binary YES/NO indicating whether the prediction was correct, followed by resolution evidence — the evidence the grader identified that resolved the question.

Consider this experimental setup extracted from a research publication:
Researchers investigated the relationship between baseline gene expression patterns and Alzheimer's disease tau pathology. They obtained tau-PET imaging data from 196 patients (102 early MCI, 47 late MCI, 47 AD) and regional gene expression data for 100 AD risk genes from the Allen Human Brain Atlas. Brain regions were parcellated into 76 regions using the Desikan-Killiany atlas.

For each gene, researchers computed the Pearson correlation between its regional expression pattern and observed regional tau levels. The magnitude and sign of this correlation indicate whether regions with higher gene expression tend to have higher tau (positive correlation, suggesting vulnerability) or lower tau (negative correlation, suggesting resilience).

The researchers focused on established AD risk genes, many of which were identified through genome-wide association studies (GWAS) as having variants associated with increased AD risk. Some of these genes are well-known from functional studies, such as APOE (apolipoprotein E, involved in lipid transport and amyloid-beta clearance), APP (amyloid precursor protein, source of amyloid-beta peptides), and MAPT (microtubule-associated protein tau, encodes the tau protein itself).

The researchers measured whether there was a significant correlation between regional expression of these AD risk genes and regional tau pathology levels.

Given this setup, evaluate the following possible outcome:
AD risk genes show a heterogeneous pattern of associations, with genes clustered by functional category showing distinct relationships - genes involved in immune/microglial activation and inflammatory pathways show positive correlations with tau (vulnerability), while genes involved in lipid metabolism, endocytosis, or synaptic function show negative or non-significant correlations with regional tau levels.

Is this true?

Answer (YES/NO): NO